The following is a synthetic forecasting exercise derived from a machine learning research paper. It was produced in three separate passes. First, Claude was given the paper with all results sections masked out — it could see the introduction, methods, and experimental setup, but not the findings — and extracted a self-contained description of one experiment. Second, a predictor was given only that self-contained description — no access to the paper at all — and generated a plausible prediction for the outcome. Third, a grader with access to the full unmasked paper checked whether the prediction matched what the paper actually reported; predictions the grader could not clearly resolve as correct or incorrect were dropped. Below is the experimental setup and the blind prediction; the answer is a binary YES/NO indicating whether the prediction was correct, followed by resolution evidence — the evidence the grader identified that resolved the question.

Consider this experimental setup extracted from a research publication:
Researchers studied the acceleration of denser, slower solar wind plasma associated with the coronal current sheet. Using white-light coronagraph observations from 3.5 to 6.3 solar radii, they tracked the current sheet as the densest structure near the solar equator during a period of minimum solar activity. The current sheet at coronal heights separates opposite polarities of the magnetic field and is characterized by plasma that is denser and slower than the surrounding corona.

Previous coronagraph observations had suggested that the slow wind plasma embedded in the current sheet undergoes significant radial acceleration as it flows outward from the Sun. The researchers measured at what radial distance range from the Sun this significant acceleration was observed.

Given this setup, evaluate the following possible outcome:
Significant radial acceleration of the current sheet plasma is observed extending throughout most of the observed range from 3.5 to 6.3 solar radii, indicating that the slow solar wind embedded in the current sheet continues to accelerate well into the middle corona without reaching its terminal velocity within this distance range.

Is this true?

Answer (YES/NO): NO